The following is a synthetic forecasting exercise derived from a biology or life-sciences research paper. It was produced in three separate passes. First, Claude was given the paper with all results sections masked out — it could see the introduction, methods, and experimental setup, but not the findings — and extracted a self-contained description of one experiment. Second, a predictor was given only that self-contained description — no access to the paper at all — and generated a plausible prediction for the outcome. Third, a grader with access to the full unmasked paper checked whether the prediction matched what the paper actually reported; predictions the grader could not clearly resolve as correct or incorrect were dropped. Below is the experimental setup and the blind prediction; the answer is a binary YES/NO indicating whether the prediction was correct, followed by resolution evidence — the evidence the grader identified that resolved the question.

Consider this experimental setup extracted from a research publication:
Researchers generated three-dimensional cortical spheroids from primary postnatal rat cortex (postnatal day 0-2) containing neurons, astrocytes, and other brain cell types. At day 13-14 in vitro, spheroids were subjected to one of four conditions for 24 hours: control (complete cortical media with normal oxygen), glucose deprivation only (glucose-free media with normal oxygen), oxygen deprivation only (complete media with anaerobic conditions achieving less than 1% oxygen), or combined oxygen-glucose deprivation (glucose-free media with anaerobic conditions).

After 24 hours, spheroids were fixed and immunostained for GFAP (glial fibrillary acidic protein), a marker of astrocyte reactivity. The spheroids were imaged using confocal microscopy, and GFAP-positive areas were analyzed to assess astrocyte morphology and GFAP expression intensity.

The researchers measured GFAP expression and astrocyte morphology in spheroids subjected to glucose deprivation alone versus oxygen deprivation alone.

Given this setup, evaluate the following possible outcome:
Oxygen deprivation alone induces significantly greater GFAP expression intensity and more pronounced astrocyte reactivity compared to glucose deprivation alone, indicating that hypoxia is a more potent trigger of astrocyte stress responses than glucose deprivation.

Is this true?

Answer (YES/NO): YES